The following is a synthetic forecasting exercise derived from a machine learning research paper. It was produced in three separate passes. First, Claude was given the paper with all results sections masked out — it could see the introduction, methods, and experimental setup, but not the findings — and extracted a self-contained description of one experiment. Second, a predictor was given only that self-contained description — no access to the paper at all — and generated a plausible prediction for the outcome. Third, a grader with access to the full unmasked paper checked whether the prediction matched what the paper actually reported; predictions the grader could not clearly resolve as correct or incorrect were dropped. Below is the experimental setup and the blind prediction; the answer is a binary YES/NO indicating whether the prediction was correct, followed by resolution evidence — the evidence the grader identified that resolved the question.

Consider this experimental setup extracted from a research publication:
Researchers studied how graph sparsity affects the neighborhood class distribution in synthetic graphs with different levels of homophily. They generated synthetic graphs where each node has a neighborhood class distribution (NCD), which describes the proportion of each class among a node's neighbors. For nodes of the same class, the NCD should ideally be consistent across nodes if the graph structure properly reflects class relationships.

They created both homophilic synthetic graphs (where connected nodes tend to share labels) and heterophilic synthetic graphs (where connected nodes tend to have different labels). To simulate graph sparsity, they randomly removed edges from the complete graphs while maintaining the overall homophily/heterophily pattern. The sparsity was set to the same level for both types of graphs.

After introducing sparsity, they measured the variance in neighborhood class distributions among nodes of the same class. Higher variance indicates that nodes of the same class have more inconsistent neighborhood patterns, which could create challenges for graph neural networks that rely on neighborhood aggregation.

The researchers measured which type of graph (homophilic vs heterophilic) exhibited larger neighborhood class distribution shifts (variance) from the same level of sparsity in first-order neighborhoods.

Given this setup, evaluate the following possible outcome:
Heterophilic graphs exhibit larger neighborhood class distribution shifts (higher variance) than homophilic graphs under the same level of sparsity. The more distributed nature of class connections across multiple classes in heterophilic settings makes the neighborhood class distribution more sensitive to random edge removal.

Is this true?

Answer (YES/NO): YES